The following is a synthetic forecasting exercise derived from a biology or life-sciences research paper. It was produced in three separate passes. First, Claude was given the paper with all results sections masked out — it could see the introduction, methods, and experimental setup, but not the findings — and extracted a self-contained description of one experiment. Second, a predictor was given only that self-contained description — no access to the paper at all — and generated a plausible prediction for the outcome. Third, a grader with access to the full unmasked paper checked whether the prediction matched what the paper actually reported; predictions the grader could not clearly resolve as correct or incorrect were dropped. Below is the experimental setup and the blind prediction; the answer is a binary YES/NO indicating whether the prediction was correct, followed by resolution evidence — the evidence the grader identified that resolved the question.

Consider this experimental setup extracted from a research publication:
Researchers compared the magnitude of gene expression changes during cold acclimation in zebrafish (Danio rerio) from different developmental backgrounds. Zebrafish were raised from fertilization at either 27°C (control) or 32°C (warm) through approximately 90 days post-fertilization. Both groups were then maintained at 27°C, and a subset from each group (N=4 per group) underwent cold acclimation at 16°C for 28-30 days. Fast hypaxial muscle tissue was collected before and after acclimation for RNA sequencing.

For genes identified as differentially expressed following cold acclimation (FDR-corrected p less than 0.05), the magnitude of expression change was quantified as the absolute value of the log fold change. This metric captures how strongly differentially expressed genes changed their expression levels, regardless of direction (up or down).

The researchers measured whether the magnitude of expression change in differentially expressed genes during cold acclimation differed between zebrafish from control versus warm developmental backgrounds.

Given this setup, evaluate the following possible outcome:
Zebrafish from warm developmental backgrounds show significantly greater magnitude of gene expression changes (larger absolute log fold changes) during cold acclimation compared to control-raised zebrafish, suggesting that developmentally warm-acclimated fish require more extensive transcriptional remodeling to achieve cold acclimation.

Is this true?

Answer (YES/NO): YES